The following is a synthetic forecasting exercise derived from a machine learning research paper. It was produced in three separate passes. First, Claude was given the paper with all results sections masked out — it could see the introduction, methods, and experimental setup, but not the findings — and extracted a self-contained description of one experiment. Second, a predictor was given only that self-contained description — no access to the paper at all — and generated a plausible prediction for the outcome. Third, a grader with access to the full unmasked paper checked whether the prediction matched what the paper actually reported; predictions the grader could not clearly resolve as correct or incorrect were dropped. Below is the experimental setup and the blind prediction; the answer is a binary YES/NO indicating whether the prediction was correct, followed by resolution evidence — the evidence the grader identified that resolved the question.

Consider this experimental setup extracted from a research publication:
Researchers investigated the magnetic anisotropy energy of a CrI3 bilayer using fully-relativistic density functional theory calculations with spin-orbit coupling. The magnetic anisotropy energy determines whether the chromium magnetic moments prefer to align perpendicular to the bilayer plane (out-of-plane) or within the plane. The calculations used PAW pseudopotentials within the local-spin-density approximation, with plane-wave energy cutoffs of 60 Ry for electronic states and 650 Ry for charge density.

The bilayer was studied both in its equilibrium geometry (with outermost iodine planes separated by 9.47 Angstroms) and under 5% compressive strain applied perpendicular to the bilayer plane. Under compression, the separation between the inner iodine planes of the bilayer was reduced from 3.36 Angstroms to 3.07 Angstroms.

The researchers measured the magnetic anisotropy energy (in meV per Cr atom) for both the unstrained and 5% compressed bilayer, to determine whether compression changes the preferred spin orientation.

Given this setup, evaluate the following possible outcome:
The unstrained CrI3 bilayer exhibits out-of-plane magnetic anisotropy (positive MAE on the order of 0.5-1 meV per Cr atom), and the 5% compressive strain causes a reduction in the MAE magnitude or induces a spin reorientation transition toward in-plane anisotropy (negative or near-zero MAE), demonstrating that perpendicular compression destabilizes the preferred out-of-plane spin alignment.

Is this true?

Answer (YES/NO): NO